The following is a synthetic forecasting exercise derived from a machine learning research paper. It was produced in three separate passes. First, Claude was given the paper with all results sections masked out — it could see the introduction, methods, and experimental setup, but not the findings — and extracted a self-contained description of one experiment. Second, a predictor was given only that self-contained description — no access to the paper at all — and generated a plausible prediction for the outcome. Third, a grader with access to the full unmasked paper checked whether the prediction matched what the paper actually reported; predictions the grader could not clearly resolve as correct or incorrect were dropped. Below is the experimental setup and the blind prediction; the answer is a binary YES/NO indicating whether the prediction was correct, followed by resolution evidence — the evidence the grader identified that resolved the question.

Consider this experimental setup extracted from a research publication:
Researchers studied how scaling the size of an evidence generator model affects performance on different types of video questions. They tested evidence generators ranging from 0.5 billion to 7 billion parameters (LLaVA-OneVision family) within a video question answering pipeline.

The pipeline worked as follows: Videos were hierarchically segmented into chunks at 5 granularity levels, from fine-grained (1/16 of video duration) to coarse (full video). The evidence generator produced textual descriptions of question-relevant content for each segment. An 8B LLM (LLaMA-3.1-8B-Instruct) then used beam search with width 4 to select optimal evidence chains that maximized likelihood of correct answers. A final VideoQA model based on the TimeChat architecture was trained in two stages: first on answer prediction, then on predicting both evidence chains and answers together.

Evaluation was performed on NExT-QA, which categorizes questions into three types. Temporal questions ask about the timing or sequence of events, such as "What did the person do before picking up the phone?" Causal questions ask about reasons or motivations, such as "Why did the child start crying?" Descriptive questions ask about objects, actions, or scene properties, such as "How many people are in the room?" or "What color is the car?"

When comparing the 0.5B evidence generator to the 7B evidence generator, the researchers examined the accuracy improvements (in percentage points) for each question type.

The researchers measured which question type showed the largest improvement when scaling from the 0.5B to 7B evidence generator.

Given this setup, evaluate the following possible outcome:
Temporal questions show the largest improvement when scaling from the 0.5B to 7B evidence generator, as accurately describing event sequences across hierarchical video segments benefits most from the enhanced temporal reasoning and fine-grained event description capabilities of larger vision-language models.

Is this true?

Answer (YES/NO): NO